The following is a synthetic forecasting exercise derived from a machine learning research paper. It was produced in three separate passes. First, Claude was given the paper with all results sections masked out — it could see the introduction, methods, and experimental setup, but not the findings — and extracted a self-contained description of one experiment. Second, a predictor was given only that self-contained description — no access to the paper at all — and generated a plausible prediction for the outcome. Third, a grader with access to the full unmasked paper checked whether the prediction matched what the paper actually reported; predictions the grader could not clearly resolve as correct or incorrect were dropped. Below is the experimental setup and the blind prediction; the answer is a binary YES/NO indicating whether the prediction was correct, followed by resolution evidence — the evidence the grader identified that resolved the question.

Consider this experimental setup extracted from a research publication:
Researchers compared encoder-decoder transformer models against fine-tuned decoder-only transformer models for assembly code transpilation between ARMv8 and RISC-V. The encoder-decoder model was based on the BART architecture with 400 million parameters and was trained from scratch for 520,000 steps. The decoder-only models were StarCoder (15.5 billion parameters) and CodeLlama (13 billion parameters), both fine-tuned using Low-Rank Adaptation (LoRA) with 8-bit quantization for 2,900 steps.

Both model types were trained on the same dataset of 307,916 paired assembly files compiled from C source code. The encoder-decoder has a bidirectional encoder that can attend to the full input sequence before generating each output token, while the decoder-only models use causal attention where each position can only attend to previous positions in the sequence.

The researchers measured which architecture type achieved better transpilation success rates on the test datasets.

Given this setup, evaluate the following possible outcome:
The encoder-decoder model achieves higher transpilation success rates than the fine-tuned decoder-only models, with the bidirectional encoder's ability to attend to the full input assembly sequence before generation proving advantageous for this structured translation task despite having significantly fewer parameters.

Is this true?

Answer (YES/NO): YES